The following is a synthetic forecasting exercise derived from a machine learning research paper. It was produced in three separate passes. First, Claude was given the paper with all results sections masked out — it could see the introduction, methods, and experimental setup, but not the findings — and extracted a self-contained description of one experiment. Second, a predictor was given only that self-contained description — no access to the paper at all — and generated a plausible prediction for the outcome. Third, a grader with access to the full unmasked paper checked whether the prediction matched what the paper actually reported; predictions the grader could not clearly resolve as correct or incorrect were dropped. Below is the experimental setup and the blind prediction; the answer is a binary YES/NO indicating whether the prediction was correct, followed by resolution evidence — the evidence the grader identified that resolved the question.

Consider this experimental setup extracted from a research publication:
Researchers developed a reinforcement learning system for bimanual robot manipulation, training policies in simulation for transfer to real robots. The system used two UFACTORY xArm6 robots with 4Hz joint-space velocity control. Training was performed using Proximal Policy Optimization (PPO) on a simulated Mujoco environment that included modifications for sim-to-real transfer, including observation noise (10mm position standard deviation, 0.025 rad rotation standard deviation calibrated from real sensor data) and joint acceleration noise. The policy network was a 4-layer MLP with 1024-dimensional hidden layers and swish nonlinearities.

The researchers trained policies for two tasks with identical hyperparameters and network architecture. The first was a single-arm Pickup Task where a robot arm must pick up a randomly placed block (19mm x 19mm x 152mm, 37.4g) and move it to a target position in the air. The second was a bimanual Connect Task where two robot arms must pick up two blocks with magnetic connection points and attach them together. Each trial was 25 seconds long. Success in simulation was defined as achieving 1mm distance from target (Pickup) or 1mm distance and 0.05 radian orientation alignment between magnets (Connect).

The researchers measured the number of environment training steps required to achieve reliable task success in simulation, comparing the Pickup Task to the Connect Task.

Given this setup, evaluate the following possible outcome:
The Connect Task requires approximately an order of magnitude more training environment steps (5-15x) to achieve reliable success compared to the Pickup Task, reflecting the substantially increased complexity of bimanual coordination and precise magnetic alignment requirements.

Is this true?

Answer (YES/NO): YES